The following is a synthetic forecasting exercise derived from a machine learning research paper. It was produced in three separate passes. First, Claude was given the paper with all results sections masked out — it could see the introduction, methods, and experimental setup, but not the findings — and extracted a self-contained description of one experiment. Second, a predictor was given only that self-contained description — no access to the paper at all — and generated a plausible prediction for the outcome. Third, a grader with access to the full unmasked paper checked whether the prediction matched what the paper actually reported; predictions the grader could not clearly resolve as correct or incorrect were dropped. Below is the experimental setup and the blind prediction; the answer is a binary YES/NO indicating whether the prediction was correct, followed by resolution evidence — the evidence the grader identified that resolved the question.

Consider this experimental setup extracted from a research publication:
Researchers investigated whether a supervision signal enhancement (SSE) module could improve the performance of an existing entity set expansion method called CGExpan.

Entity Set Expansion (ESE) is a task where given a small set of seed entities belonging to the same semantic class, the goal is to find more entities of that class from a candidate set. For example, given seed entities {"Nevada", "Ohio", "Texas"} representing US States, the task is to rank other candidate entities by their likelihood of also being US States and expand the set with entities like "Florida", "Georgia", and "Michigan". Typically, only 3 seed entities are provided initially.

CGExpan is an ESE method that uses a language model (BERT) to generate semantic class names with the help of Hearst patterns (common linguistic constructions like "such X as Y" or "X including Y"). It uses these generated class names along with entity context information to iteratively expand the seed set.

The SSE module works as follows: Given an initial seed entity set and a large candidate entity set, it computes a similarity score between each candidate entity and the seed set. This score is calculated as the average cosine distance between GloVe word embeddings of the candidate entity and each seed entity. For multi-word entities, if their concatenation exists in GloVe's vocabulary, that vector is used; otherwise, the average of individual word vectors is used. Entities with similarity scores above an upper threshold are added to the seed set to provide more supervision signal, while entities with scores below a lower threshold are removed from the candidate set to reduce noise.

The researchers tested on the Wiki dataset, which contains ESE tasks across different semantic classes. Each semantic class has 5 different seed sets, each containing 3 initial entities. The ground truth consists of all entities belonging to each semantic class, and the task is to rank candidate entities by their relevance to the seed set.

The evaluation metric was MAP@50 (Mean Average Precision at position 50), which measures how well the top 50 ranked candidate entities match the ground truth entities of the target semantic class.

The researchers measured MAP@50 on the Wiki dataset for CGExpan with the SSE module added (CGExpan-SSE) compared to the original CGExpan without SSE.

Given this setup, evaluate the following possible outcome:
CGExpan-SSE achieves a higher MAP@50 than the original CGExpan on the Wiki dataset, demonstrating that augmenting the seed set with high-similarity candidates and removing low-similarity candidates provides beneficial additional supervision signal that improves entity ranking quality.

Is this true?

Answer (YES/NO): YES